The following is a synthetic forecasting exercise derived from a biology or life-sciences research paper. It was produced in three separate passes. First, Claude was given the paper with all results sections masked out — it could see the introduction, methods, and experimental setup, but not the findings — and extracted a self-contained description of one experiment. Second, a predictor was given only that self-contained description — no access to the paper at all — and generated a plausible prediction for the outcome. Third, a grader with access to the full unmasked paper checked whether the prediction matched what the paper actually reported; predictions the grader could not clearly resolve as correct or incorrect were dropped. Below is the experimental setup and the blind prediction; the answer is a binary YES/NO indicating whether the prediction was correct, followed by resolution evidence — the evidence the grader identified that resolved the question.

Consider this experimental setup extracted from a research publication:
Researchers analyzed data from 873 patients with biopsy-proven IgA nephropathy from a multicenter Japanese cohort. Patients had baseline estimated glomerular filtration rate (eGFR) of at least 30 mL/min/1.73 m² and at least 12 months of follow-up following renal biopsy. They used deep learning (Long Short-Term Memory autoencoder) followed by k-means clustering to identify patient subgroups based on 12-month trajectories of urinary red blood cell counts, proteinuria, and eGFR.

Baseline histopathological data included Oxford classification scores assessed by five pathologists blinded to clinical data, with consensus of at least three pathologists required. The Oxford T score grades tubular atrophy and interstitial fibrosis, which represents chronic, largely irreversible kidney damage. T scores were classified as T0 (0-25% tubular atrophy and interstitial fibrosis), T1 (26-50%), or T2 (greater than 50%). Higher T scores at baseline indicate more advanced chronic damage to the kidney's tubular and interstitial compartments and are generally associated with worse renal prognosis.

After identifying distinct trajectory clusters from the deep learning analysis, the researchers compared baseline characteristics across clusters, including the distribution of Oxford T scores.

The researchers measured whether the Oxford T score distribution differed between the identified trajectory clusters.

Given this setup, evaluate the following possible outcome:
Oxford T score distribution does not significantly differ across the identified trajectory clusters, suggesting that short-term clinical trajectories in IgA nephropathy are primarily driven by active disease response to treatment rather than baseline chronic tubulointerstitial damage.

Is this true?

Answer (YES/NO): NO